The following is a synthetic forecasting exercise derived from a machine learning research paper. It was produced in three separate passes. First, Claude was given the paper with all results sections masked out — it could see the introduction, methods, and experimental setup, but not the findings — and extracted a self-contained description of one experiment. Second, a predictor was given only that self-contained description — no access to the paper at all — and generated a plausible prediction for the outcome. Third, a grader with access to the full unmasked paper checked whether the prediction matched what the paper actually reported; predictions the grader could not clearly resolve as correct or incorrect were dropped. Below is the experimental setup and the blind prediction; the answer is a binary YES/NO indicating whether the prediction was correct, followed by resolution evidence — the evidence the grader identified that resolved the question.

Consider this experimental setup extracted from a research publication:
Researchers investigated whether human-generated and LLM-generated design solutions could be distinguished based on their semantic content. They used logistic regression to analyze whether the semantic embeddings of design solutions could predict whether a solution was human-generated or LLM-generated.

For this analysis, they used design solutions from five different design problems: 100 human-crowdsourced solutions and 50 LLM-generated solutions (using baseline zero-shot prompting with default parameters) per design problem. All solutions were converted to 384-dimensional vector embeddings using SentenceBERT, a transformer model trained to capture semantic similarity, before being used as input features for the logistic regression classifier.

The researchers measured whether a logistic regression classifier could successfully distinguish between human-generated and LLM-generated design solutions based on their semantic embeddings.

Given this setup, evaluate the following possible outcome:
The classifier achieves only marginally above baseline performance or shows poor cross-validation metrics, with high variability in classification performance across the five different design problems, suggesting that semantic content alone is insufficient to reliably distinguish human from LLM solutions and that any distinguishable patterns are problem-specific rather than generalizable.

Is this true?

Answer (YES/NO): NO